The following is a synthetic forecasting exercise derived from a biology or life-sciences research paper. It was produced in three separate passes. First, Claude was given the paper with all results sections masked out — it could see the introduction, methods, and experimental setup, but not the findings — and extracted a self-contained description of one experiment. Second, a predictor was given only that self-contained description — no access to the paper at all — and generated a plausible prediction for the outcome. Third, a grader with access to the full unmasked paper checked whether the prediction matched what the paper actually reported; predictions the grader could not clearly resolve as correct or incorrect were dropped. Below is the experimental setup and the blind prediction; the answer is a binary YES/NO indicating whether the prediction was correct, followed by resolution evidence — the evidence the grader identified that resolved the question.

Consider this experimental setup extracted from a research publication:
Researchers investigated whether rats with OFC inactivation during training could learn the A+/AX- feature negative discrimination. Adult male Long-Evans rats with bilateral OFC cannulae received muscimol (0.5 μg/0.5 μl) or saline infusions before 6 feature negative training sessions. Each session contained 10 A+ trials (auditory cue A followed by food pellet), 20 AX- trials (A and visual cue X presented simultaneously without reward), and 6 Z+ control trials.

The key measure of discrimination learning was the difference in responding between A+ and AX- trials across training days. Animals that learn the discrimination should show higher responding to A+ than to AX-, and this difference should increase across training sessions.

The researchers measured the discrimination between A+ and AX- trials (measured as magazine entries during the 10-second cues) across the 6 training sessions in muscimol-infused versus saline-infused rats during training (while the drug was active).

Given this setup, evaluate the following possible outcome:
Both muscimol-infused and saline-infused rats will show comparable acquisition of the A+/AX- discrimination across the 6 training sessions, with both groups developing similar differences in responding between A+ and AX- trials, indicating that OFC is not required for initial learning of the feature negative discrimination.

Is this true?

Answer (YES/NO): NO